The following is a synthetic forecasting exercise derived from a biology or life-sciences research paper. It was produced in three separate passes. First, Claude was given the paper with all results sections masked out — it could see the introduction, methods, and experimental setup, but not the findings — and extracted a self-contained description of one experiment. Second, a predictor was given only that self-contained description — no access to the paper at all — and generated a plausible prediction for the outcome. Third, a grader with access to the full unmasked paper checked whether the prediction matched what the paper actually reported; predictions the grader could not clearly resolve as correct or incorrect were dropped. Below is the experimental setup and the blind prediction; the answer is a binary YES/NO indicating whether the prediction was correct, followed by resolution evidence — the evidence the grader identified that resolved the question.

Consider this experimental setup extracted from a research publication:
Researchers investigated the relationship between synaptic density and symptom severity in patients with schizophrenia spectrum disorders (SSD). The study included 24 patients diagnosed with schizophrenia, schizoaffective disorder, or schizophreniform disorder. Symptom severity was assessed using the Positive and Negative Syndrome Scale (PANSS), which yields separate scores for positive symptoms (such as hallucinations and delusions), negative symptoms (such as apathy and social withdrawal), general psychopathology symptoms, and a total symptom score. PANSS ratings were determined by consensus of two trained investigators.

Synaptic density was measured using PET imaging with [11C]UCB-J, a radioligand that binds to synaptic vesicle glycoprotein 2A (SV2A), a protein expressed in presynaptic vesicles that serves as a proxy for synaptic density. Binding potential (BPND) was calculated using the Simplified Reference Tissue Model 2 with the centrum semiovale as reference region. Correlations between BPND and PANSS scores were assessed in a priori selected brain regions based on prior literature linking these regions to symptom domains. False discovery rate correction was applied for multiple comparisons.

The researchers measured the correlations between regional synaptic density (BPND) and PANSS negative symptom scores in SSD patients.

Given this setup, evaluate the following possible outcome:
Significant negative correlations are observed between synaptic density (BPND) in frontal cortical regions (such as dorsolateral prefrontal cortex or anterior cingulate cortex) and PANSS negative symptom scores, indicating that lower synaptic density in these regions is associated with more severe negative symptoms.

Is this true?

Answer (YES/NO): NO